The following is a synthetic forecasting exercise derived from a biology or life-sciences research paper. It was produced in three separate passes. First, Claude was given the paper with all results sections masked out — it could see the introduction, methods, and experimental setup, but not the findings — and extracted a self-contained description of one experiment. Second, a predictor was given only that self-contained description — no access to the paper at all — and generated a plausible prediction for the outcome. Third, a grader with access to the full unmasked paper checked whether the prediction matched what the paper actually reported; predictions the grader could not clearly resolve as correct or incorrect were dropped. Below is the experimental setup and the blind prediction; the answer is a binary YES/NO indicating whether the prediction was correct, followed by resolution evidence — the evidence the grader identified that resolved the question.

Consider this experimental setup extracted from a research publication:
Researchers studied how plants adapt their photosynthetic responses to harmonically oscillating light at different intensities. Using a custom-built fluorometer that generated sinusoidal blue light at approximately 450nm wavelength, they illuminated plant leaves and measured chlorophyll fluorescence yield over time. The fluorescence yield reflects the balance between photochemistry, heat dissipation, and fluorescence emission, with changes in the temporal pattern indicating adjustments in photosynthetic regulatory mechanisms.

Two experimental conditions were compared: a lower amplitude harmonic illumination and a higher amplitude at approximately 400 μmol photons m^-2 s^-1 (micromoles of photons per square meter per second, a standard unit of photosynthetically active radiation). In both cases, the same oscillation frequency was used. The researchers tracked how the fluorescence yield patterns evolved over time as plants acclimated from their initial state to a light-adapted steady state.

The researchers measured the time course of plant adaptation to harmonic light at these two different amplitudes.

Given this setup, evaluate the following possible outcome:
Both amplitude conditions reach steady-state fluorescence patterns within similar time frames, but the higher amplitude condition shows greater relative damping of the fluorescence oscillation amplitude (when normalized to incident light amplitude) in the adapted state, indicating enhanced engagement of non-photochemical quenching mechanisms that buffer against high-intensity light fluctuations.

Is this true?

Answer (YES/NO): NO